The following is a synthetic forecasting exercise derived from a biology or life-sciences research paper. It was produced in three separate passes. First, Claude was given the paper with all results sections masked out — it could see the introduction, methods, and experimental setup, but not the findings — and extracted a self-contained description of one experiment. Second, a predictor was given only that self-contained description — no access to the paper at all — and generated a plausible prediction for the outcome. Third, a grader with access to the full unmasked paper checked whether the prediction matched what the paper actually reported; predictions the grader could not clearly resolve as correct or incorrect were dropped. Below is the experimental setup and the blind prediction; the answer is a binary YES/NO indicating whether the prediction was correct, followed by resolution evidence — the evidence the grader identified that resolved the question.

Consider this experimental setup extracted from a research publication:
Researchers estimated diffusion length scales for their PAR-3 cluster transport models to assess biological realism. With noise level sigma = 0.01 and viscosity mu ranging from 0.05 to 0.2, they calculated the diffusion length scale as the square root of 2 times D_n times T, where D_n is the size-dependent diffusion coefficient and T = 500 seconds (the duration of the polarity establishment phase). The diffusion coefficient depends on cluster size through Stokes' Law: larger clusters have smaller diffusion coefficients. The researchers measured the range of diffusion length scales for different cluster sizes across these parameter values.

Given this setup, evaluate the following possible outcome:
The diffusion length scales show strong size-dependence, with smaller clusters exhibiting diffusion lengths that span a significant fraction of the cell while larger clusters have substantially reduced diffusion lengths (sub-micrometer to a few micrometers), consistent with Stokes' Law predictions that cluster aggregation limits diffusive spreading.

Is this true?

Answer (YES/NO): NO